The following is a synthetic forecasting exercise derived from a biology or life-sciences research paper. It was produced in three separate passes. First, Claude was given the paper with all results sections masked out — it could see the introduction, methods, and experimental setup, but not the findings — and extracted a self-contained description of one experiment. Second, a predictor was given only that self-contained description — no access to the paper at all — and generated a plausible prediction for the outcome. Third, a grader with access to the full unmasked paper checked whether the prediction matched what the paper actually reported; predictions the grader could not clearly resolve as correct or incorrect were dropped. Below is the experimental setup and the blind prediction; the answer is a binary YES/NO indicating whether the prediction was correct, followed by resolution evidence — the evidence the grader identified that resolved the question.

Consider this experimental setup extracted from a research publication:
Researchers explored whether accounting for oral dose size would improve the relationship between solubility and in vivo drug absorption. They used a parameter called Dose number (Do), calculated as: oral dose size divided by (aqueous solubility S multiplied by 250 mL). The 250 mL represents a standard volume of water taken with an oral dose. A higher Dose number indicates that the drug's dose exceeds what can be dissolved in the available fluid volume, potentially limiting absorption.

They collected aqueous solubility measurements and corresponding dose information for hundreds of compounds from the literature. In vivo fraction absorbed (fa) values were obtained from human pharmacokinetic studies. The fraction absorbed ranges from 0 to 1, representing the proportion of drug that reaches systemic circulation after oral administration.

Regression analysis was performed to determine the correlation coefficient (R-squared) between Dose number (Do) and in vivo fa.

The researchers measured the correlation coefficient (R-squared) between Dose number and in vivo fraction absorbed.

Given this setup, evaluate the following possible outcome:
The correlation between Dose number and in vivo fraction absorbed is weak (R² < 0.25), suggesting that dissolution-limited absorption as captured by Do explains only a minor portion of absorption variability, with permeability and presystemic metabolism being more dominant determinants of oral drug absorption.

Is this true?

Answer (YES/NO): NO